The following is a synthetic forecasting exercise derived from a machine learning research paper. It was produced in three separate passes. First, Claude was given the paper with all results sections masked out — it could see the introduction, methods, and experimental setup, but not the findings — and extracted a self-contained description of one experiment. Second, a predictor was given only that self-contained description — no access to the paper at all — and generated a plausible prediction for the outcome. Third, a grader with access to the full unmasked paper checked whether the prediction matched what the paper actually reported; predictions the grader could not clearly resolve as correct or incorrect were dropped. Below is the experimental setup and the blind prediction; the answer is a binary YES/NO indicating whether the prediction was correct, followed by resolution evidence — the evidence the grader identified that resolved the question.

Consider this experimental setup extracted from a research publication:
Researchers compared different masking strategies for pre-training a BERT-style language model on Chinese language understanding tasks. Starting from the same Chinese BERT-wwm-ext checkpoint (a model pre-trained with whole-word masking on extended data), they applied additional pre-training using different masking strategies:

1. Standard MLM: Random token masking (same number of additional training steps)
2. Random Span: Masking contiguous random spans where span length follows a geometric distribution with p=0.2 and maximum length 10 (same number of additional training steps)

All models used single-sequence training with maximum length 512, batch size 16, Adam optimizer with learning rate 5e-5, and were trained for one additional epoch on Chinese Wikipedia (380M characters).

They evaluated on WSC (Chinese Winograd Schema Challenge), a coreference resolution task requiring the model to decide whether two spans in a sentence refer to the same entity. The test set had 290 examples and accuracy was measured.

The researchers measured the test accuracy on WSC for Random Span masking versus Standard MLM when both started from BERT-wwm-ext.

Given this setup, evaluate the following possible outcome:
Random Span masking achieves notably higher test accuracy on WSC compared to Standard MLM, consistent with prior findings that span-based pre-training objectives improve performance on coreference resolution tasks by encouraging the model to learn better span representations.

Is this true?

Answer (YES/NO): YES